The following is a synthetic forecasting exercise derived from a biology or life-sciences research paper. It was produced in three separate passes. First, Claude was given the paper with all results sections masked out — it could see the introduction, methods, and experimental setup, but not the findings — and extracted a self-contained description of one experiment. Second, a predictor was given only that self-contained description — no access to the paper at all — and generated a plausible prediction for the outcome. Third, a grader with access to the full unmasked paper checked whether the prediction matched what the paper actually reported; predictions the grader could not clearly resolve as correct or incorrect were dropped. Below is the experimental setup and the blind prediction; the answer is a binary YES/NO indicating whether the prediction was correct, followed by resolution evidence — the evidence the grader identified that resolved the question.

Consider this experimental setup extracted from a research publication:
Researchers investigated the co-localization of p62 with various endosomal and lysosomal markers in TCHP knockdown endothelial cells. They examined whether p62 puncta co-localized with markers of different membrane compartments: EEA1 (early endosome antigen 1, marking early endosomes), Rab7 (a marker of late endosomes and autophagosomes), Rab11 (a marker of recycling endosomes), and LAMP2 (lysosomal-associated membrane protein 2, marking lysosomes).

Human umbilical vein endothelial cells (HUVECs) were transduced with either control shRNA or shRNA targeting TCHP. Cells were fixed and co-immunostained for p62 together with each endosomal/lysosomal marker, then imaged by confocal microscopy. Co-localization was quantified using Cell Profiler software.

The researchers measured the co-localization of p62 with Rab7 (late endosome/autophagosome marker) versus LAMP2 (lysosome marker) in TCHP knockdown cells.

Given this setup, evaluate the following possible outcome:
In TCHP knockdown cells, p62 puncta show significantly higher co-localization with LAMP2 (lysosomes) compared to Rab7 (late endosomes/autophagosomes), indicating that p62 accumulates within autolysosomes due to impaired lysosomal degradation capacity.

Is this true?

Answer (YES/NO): NO